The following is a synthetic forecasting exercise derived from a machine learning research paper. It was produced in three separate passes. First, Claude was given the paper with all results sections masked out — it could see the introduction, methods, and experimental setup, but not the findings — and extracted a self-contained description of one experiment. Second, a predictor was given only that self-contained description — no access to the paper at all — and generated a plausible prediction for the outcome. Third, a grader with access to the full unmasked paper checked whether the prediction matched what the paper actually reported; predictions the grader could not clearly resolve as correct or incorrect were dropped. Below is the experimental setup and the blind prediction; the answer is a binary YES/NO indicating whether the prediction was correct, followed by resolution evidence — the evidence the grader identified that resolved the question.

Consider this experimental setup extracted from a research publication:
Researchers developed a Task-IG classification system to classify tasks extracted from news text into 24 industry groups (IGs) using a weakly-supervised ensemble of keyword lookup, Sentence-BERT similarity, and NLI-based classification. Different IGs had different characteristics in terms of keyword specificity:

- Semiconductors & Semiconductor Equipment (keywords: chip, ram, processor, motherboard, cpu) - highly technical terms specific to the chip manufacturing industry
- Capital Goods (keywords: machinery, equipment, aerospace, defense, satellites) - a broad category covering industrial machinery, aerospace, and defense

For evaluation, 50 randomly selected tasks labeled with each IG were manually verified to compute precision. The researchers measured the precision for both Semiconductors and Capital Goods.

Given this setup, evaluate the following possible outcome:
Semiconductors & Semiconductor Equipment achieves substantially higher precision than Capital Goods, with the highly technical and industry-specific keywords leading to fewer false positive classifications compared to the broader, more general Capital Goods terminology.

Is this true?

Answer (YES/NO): YES